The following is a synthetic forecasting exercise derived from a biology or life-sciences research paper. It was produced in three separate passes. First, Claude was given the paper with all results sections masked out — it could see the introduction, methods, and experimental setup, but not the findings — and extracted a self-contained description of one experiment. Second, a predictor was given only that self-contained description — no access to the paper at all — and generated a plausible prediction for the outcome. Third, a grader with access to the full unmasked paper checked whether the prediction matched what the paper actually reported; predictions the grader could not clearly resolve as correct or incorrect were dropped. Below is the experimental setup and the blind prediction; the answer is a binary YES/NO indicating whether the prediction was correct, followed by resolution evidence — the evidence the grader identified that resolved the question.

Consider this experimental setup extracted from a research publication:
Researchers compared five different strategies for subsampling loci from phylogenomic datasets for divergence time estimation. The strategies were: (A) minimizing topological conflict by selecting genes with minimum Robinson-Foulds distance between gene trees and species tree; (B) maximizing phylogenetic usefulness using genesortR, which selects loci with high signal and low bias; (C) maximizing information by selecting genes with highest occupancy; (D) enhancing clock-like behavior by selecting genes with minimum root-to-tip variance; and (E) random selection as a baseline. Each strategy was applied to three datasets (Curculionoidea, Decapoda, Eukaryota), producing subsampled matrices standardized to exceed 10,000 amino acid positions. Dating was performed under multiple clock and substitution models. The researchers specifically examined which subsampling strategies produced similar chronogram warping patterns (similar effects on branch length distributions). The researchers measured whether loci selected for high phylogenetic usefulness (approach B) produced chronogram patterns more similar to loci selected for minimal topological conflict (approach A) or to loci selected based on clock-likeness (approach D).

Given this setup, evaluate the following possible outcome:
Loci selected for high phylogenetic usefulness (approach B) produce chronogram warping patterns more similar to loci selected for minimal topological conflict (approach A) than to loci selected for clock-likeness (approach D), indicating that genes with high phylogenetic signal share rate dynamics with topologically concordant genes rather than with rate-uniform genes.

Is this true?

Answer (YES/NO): YES